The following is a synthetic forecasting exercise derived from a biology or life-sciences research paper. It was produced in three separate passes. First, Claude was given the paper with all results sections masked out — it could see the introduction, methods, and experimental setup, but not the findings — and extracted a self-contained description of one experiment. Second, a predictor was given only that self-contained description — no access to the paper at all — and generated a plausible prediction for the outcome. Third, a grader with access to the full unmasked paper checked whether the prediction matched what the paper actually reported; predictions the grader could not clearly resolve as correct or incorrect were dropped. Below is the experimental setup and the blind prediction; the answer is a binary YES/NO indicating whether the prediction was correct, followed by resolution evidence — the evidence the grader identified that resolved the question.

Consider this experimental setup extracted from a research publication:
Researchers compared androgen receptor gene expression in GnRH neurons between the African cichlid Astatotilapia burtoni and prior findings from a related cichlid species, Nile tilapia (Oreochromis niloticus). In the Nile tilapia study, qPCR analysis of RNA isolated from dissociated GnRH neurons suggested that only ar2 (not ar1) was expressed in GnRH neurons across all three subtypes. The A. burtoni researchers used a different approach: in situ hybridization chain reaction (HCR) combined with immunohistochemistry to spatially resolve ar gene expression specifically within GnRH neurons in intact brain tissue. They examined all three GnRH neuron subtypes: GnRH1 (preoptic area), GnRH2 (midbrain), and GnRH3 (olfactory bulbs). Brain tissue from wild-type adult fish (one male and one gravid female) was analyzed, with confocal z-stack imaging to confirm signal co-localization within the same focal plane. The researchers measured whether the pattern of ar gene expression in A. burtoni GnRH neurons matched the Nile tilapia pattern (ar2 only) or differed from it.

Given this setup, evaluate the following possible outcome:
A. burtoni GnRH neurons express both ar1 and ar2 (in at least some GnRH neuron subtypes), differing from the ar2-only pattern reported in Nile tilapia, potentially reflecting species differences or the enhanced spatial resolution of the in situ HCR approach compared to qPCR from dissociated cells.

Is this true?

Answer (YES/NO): YES